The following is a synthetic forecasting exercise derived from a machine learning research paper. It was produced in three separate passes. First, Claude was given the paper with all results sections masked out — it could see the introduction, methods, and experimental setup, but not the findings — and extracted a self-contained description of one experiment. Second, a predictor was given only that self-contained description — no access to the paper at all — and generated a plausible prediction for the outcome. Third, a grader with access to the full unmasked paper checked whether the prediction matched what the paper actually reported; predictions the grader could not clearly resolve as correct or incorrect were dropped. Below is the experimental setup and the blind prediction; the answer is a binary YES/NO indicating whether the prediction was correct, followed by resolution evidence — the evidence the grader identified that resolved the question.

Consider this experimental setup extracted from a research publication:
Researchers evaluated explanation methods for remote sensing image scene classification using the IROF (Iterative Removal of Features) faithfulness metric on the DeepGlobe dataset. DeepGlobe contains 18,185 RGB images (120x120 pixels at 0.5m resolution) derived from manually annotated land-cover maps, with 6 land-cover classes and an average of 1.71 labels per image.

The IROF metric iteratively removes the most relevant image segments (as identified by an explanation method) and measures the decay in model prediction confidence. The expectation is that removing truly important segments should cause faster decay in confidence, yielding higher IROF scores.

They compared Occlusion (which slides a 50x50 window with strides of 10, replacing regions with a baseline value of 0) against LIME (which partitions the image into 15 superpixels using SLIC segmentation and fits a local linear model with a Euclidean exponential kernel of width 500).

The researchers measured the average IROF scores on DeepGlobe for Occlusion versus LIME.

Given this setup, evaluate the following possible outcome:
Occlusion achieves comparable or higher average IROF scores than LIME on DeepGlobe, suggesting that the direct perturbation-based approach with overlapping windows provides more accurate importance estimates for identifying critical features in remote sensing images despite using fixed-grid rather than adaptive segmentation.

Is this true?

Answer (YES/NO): YES